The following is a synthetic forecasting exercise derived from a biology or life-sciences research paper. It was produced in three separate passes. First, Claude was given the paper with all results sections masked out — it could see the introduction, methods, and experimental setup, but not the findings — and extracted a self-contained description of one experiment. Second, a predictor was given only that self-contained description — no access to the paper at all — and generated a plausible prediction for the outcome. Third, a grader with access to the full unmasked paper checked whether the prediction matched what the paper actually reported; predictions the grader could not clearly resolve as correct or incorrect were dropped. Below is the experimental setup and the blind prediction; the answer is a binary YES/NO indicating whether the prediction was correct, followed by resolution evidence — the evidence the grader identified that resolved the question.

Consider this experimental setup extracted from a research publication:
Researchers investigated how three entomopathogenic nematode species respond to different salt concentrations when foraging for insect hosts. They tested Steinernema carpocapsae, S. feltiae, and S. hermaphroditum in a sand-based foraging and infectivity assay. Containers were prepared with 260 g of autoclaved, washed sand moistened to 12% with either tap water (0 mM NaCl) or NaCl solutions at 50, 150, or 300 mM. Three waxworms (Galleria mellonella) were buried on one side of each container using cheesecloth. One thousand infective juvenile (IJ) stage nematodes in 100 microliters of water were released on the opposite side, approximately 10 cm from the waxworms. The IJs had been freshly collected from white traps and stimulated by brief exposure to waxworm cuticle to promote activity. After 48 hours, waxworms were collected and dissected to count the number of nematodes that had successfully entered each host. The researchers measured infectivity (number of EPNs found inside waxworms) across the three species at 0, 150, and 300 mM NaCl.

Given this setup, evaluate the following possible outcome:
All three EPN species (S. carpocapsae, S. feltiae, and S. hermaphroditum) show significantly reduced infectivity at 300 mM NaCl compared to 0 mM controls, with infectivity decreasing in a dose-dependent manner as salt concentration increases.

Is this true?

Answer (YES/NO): NO